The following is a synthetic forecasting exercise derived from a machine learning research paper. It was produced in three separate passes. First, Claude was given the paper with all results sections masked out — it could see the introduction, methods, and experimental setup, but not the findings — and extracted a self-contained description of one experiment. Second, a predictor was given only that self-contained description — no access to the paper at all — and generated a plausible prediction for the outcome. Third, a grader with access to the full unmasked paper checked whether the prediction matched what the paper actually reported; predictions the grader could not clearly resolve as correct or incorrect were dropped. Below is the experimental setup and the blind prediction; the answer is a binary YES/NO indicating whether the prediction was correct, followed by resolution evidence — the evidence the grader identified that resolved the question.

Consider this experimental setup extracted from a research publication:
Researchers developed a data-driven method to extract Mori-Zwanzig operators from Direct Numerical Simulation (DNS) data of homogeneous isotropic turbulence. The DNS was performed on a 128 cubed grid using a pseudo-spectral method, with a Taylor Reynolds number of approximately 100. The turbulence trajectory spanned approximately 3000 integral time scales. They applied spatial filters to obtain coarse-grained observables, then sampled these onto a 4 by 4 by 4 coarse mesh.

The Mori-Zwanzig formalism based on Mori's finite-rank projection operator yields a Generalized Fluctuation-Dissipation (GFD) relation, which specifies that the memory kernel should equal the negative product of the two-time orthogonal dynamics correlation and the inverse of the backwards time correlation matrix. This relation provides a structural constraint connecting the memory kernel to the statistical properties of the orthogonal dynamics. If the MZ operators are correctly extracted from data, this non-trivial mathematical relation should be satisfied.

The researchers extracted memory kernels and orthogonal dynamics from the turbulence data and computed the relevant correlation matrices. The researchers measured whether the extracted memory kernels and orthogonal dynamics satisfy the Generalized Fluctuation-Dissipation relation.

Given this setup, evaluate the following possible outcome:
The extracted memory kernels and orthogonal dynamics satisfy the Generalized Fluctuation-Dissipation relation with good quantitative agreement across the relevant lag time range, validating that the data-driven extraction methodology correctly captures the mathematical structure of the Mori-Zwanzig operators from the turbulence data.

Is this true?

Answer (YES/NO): YES